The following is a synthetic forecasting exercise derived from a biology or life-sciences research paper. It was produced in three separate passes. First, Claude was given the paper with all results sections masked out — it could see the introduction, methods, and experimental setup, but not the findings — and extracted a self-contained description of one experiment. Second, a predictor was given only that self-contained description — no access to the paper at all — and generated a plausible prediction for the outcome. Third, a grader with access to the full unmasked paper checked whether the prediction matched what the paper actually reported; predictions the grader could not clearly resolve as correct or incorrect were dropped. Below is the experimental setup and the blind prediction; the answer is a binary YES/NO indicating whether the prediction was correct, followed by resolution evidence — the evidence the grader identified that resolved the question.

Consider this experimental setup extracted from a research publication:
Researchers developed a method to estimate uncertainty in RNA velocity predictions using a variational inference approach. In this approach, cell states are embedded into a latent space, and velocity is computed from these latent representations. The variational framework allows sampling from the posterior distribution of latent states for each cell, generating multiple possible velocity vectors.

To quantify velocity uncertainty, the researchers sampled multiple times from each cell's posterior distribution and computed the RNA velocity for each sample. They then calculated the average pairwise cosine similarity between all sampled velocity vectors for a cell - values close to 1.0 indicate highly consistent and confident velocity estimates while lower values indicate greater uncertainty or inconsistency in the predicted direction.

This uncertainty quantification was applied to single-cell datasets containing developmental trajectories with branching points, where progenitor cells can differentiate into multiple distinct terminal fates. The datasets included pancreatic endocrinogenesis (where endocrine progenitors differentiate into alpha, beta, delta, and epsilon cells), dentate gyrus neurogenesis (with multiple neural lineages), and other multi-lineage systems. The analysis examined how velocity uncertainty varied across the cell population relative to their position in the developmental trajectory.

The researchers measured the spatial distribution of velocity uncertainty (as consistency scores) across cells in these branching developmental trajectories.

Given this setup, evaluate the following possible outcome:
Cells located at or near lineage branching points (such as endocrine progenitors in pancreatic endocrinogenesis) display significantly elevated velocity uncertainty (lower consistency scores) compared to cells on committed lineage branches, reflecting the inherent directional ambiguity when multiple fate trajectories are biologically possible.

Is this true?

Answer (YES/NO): YES